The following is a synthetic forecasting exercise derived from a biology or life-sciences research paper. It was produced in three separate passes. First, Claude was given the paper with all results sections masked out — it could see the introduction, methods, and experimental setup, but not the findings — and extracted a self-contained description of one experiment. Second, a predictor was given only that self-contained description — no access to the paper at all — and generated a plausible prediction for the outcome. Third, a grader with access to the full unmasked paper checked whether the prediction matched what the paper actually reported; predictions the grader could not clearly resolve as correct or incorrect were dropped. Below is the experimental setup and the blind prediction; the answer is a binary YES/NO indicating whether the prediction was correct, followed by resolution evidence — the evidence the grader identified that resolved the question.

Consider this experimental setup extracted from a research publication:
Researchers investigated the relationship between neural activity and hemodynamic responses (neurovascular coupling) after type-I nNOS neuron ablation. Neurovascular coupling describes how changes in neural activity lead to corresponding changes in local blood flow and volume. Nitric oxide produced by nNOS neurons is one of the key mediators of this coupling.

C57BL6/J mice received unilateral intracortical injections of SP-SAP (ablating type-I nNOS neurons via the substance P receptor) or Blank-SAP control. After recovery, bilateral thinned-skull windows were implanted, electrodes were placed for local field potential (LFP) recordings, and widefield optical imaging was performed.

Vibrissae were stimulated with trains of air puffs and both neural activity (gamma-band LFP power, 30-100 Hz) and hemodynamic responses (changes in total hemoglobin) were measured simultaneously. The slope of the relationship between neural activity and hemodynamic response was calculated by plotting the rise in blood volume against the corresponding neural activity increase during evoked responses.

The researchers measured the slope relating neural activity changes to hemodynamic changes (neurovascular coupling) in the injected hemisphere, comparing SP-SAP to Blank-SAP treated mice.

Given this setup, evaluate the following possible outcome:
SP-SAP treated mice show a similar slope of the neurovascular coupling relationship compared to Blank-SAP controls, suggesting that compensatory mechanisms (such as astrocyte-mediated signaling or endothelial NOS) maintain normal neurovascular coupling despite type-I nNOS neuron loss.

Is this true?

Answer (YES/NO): NO